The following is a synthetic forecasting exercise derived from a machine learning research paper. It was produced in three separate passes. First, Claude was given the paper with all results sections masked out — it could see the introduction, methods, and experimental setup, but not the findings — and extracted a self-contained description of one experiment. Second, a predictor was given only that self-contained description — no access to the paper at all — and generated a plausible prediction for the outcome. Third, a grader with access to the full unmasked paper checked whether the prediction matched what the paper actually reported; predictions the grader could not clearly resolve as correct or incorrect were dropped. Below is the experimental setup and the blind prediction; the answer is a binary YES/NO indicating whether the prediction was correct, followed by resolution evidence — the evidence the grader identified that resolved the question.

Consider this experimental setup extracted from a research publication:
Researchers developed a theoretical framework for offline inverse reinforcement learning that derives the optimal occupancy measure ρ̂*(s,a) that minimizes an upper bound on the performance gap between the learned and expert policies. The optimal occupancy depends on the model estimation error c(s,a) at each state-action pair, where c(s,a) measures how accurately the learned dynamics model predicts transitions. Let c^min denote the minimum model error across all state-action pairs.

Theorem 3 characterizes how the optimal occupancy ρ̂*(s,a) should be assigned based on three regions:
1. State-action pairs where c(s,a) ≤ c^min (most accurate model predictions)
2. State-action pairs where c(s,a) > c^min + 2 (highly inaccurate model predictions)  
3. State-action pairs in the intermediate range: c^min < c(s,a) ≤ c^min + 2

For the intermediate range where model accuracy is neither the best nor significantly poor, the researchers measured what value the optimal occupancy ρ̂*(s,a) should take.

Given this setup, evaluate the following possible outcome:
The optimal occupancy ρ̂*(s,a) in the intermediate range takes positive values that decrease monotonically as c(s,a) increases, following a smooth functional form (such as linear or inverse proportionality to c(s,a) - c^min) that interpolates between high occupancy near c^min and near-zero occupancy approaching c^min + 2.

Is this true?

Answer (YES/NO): NO